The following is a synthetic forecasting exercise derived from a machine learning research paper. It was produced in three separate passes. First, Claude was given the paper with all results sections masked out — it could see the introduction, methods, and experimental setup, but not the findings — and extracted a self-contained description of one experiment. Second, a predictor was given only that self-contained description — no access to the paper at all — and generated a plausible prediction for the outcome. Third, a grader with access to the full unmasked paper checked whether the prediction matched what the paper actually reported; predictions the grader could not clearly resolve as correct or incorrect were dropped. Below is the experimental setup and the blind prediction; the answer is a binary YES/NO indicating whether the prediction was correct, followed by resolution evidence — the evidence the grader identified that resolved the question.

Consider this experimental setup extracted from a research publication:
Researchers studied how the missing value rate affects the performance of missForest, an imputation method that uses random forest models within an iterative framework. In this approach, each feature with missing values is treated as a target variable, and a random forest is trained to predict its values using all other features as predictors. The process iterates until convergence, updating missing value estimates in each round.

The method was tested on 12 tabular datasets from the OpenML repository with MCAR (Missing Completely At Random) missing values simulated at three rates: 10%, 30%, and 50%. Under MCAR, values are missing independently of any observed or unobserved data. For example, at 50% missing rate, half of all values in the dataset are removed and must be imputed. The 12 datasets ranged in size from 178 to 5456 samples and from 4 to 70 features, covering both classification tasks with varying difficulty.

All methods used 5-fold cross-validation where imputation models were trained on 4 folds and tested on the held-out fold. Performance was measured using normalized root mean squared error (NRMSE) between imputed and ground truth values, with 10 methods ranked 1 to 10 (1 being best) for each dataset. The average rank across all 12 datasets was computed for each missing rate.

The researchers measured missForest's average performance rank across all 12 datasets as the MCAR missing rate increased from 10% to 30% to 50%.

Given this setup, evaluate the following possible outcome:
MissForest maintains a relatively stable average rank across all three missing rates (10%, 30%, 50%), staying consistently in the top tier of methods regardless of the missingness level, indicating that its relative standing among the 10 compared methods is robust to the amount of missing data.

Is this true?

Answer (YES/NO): NO